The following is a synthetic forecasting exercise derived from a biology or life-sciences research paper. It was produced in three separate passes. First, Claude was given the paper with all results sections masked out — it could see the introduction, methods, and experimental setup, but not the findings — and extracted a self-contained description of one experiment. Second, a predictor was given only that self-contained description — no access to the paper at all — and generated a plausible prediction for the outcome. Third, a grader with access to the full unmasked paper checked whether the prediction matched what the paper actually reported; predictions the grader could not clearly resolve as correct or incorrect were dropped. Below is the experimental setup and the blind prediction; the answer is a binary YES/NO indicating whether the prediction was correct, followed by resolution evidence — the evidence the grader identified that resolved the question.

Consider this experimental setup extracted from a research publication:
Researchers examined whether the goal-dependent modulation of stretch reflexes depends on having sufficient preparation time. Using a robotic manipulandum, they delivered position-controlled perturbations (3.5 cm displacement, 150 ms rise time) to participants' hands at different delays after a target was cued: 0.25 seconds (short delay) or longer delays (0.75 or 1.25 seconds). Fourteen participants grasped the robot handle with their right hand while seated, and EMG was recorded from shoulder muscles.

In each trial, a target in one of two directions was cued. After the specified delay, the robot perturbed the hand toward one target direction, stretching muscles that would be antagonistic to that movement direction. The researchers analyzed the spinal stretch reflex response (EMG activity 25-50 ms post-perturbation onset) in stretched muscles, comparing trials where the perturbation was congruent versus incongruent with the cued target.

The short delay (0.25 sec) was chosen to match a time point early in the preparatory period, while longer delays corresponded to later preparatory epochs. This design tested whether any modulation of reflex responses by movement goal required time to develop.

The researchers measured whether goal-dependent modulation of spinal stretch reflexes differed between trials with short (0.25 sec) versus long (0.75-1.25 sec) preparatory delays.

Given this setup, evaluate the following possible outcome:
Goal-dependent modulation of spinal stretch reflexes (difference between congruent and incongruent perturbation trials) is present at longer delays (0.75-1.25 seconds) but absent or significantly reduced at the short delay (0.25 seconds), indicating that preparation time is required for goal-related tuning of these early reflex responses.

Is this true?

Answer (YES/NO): YES